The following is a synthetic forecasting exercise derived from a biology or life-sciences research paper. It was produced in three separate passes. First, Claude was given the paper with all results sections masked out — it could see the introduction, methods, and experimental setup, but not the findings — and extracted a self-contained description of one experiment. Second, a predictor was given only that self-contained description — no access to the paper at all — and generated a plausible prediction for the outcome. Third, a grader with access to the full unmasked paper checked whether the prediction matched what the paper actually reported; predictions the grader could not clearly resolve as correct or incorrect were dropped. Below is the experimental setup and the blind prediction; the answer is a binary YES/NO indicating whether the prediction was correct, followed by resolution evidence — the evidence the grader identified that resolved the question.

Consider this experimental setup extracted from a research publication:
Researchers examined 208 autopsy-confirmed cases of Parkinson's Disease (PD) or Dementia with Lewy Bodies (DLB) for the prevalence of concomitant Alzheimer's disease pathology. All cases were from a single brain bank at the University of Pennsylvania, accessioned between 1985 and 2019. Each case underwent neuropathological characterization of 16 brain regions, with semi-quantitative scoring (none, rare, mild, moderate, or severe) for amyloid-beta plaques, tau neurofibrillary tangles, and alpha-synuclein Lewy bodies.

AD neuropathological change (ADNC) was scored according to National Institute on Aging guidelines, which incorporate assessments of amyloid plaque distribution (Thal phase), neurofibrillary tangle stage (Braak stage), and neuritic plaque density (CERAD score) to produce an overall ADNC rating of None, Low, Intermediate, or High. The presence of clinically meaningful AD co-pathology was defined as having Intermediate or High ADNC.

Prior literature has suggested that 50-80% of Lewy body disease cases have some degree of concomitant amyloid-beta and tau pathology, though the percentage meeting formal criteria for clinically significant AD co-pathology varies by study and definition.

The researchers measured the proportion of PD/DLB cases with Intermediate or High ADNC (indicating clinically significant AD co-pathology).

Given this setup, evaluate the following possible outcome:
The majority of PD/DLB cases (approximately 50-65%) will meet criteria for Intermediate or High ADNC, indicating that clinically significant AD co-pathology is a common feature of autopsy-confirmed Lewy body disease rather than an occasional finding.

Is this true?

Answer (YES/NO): NO